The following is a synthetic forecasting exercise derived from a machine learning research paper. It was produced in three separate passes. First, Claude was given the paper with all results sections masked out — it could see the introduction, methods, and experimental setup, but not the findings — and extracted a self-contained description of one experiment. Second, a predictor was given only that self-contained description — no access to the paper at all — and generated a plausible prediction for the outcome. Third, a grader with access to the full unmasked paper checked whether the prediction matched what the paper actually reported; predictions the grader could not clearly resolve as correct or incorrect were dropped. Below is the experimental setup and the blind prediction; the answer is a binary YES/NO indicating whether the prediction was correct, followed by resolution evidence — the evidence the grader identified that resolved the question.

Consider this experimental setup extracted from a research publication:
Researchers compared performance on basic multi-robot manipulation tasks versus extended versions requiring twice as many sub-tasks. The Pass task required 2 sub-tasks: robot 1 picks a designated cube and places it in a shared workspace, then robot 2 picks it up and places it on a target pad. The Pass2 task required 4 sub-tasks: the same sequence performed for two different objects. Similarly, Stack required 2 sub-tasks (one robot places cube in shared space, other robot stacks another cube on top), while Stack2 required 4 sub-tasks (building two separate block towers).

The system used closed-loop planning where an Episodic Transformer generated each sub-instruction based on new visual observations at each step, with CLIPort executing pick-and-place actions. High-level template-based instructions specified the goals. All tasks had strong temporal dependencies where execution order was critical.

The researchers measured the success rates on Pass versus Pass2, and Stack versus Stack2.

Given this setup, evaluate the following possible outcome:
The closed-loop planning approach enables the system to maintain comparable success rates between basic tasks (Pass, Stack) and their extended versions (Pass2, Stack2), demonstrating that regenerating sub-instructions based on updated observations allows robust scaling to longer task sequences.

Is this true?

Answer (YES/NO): NO